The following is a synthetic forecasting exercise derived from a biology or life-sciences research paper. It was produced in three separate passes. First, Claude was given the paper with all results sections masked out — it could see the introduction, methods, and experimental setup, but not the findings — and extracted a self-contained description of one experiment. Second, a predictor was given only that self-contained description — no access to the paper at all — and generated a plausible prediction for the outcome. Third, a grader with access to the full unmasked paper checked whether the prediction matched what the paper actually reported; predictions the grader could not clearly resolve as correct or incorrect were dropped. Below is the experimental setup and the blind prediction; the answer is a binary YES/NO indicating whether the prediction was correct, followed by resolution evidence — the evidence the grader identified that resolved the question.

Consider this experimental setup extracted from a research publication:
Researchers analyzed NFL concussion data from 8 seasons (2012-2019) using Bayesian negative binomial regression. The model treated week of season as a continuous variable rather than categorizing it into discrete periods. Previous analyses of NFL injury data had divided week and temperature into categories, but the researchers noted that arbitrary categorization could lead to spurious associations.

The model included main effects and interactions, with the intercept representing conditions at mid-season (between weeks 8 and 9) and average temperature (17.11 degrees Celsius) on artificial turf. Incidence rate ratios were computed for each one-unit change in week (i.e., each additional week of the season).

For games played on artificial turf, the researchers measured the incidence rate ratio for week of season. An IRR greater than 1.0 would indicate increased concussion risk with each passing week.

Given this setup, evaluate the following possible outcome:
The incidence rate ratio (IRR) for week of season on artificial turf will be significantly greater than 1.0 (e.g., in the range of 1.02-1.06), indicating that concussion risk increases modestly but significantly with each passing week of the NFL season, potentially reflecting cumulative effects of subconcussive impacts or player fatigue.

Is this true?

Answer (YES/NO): NO